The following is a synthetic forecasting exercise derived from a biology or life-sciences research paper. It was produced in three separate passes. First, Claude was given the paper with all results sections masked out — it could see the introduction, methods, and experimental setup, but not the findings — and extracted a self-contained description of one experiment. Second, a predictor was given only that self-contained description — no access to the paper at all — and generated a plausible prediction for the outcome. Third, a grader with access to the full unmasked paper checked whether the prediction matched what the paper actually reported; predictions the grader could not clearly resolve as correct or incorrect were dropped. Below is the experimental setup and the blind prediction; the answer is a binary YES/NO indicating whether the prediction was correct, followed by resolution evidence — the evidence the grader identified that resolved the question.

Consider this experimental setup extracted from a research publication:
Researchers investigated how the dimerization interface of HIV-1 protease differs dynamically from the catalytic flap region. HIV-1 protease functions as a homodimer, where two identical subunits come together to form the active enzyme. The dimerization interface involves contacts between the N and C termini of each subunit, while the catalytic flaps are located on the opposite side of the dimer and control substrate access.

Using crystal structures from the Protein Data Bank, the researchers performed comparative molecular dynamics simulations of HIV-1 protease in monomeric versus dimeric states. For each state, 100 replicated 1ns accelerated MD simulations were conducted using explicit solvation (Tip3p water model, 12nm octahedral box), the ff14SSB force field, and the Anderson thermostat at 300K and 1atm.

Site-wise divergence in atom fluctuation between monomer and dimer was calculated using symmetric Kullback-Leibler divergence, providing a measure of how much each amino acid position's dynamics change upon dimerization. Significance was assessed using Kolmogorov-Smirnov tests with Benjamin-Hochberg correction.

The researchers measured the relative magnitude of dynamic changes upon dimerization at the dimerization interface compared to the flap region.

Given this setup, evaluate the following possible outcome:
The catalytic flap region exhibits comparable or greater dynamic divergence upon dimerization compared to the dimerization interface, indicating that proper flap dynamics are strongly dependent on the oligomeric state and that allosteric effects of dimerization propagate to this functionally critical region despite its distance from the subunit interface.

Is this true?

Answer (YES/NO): YES